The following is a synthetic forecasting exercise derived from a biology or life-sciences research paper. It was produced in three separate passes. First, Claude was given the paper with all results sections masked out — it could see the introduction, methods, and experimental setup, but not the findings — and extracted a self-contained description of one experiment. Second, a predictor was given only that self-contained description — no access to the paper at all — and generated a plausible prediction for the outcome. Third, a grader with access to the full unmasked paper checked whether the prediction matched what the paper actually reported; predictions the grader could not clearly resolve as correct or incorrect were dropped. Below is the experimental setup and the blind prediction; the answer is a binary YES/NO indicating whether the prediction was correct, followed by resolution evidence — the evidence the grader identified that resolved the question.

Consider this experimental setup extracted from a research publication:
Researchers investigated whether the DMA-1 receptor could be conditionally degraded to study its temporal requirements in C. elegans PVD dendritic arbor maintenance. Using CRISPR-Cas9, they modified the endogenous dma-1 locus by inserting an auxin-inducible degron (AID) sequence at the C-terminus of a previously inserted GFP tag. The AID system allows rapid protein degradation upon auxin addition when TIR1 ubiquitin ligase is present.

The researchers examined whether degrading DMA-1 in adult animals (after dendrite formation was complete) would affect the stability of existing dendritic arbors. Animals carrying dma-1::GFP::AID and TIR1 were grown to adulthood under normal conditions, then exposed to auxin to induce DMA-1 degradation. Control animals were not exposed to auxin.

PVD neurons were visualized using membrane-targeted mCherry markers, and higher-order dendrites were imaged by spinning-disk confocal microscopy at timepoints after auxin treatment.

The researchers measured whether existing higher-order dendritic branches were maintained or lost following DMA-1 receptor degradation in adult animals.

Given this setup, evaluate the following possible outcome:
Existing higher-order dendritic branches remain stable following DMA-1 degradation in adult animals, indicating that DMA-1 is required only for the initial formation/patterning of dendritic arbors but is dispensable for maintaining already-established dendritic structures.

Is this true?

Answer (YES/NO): NO